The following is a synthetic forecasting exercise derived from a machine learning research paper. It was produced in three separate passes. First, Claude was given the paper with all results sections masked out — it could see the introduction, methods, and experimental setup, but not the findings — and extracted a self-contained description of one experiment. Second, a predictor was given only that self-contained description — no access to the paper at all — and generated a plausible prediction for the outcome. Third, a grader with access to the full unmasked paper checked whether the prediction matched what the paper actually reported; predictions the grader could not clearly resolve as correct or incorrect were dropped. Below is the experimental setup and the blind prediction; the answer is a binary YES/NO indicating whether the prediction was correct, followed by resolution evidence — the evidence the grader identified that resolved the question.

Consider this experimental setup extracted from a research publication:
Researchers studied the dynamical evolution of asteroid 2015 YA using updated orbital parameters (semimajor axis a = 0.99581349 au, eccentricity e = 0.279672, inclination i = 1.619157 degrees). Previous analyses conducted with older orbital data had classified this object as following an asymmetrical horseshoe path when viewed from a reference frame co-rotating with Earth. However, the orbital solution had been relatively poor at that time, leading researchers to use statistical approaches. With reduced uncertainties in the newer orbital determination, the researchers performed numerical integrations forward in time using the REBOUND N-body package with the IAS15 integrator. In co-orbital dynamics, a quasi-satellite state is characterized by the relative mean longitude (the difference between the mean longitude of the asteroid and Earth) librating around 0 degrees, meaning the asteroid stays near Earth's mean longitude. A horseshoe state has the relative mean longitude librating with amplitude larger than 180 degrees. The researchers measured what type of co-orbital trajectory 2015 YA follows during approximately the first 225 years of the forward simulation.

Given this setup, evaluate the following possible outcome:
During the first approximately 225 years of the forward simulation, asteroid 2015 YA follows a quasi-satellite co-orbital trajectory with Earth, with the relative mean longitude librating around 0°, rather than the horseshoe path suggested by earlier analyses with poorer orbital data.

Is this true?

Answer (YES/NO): YES